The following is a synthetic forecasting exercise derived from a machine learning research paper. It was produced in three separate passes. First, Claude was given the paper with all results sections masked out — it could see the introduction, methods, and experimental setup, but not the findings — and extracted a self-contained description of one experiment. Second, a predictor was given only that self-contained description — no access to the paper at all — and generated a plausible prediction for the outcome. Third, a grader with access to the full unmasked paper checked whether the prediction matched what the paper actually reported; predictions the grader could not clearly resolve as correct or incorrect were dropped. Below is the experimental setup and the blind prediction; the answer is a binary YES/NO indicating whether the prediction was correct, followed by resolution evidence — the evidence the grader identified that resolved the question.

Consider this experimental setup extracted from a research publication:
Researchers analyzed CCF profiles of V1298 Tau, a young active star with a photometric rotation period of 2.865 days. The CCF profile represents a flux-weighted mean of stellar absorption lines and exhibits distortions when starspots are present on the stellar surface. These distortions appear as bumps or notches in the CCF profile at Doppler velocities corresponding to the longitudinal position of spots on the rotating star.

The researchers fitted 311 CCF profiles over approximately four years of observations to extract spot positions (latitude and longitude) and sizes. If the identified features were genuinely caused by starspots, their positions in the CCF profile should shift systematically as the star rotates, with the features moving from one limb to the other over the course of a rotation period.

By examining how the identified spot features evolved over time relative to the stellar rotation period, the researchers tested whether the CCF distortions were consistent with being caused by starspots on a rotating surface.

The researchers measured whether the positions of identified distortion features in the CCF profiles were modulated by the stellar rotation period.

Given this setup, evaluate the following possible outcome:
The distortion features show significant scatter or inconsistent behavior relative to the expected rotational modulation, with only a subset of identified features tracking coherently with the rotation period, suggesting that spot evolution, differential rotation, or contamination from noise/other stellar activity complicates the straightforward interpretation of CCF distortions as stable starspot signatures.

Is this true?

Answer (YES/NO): NO